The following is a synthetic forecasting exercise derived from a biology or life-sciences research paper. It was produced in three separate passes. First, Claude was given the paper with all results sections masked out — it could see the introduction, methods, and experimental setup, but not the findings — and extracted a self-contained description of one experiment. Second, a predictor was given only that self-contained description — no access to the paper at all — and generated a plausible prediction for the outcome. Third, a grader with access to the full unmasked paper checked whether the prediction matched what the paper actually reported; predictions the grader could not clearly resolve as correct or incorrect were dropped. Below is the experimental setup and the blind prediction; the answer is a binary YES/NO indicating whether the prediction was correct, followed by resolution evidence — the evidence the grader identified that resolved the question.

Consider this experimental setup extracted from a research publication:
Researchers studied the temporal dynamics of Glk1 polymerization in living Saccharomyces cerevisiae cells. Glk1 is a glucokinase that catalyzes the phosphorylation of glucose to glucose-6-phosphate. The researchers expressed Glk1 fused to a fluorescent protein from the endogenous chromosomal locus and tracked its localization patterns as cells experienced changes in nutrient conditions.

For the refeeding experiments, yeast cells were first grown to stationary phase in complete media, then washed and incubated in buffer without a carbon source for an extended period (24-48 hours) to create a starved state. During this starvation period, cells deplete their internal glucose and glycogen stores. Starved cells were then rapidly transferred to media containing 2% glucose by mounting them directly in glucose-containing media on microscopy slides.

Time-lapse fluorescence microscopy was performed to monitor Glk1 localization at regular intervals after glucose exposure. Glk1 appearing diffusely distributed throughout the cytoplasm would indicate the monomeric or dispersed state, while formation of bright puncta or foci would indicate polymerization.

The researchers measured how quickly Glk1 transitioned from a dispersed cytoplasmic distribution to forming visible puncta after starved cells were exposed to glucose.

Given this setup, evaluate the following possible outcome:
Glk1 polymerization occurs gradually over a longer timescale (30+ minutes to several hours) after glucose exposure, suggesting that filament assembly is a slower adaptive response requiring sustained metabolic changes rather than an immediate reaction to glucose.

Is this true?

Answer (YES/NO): NO